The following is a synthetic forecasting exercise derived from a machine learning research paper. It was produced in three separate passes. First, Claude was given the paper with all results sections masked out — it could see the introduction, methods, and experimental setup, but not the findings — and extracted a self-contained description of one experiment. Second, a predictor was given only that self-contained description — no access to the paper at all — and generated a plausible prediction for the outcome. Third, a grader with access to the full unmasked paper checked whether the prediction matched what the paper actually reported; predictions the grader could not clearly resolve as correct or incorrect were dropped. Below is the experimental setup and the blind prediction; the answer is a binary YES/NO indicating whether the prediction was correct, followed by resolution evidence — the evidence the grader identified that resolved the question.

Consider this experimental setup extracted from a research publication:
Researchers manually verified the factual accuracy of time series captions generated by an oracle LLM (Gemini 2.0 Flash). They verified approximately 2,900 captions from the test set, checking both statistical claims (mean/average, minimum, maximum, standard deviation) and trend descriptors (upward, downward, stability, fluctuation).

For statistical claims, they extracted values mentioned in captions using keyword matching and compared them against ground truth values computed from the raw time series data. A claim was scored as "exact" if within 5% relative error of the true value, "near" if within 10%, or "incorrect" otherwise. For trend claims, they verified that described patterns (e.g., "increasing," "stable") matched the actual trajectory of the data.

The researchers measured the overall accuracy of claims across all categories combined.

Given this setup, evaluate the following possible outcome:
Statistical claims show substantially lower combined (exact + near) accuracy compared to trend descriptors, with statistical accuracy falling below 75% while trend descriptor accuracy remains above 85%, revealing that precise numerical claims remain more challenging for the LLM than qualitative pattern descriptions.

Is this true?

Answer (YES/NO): NO